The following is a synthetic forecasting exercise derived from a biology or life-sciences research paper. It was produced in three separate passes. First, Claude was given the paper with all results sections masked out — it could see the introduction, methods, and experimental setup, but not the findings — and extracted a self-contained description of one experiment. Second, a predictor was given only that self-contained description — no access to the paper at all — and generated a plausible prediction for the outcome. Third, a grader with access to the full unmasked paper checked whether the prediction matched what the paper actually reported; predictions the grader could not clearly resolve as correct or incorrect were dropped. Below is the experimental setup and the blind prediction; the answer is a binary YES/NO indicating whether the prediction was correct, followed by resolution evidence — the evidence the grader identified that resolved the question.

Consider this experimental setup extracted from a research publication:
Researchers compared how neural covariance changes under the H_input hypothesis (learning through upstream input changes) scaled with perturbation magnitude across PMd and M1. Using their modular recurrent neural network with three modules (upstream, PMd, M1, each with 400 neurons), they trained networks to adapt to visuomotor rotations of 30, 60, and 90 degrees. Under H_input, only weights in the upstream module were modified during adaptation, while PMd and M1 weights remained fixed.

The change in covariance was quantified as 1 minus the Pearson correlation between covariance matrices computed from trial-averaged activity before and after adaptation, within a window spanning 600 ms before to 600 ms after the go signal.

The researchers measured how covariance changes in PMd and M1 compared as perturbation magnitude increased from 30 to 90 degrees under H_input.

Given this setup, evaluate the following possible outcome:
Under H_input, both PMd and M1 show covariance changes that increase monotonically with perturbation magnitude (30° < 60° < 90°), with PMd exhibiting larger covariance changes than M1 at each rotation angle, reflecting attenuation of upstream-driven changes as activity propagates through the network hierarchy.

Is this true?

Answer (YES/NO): NO